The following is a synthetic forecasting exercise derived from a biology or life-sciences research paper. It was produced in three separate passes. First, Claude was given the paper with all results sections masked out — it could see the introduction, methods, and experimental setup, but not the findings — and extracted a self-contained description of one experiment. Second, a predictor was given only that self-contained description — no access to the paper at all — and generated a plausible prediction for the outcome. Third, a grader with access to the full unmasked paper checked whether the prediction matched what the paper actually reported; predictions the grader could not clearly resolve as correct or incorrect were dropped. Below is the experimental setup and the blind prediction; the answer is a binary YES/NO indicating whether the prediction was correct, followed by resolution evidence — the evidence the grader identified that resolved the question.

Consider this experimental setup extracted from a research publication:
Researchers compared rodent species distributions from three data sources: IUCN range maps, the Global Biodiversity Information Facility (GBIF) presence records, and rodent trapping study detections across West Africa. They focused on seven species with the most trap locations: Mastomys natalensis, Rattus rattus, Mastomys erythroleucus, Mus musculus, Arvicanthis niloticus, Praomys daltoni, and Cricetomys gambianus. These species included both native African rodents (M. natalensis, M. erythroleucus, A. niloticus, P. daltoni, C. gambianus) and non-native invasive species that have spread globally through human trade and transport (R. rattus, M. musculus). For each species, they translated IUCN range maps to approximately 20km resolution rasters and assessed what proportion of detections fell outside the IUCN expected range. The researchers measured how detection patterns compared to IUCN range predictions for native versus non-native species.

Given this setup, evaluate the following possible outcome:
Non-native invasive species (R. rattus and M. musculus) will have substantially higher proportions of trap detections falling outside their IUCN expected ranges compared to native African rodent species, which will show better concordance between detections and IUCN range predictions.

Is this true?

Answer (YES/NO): YES